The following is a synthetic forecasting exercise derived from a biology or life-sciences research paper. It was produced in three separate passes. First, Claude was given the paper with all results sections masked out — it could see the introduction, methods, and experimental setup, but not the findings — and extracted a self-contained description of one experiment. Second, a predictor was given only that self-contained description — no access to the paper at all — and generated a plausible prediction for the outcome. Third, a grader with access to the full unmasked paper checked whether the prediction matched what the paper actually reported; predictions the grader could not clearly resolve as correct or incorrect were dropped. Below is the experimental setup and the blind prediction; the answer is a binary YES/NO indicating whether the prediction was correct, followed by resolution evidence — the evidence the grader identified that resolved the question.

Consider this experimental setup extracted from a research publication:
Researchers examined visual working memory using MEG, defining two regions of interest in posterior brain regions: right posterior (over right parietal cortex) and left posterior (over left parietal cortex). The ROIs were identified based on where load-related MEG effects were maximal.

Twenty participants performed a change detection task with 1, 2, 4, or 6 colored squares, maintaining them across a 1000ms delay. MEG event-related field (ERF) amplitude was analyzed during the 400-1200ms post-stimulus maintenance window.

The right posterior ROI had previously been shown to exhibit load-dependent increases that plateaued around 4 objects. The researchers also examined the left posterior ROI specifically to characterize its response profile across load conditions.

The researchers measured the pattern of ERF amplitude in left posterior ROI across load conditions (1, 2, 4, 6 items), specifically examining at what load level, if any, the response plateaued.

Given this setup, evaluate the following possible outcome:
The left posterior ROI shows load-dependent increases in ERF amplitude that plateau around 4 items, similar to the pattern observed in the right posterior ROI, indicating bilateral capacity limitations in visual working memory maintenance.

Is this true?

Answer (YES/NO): NO